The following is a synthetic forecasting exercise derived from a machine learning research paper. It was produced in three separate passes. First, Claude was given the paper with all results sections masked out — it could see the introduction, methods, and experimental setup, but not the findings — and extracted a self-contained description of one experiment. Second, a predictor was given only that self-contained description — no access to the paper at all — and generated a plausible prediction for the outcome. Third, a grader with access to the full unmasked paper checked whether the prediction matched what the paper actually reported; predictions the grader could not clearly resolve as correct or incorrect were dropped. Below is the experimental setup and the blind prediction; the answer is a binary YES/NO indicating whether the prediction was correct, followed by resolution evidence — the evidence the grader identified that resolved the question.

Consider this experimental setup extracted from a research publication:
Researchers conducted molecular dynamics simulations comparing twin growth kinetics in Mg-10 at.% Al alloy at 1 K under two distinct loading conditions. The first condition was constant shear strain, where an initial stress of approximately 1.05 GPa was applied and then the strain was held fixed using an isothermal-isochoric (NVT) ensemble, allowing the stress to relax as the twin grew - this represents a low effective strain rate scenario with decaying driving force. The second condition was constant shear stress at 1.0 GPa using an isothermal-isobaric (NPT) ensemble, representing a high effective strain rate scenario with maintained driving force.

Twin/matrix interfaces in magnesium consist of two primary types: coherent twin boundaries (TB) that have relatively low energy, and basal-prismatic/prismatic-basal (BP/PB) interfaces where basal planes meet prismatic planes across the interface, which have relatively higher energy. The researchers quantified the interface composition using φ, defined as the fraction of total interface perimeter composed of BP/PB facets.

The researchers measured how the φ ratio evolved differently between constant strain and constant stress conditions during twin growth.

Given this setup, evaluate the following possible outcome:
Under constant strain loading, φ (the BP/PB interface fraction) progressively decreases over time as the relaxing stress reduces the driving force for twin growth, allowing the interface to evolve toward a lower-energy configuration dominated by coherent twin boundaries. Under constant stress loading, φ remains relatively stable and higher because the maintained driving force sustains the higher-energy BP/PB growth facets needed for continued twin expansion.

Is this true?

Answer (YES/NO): NO